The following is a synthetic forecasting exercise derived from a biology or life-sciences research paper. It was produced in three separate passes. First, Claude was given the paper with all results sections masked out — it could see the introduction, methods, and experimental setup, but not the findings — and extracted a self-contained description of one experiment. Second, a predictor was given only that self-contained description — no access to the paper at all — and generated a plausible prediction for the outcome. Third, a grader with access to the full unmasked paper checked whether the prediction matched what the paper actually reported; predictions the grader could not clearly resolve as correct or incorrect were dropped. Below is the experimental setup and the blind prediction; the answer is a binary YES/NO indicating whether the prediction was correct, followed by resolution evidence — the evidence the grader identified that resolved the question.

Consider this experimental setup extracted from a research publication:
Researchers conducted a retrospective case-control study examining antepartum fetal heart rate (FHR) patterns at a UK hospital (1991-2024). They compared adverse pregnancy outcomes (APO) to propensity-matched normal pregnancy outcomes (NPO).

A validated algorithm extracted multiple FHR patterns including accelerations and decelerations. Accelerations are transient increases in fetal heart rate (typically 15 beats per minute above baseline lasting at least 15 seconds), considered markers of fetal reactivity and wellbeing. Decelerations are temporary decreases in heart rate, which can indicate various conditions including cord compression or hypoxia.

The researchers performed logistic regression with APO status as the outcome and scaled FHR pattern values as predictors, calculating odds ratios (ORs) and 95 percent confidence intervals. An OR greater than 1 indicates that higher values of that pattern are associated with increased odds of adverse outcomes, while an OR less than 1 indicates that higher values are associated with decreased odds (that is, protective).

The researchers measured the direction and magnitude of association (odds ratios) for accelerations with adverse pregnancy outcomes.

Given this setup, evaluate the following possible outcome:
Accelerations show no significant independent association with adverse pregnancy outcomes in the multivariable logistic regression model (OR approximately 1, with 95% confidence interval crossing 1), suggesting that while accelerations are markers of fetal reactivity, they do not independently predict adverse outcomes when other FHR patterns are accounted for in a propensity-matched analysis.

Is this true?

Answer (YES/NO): NO